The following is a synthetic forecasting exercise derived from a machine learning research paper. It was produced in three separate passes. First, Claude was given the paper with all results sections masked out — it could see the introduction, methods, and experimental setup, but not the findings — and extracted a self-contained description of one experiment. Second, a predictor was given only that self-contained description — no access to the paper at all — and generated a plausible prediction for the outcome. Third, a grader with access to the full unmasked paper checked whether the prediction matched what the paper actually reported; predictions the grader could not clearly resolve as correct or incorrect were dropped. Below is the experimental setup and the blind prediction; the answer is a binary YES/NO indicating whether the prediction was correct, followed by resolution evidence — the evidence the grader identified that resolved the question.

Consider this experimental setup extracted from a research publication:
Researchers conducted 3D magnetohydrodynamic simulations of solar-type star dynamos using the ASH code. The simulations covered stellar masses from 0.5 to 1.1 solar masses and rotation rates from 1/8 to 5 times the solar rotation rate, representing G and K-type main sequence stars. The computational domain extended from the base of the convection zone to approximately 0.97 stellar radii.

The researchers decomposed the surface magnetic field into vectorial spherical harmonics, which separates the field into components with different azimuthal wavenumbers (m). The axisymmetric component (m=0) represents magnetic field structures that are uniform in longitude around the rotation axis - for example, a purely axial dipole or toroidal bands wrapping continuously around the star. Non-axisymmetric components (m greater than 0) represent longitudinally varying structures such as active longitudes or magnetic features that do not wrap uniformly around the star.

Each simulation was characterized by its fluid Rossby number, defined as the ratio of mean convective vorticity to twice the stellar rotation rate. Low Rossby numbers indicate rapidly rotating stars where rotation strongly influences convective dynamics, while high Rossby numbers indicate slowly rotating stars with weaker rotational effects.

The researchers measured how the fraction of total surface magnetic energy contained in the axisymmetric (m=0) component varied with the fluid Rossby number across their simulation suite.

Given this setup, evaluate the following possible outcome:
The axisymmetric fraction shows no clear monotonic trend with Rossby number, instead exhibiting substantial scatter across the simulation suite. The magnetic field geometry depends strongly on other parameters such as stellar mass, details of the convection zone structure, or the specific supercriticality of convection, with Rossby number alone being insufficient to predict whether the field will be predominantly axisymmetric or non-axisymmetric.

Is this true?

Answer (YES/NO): NO